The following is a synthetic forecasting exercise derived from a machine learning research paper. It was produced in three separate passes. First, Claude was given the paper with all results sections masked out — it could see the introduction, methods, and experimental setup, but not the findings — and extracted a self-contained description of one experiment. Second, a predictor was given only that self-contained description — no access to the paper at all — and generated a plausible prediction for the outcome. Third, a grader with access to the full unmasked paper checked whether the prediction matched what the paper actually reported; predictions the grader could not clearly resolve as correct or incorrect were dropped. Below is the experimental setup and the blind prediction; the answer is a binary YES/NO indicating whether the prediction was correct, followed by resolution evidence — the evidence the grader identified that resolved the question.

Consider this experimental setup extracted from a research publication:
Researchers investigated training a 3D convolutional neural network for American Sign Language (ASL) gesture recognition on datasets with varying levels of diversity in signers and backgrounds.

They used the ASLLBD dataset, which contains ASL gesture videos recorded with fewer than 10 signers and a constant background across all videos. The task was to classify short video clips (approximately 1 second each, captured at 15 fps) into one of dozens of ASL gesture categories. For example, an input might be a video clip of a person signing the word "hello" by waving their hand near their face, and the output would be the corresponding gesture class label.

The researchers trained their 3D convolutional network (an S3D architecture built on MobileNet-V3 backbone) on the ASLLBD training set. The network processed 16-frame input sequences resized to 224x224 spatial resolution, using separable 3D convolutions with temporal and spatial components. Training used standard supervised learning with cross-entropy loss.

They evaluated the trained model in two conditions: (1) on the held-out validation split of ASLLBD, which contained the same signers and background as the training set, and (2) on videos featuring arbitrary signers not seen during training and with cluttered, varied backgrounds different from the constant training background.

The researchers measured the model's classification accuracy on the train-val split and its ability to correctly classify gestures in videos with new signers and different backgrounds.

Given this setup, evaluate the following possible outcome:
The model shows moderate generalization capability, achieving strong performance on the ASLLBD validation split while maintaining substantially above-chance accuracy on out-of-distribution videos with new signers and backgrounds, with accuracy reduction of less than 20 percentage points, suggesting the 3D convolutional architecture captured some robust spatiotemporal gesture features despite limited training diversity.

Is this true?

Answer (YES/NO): NO